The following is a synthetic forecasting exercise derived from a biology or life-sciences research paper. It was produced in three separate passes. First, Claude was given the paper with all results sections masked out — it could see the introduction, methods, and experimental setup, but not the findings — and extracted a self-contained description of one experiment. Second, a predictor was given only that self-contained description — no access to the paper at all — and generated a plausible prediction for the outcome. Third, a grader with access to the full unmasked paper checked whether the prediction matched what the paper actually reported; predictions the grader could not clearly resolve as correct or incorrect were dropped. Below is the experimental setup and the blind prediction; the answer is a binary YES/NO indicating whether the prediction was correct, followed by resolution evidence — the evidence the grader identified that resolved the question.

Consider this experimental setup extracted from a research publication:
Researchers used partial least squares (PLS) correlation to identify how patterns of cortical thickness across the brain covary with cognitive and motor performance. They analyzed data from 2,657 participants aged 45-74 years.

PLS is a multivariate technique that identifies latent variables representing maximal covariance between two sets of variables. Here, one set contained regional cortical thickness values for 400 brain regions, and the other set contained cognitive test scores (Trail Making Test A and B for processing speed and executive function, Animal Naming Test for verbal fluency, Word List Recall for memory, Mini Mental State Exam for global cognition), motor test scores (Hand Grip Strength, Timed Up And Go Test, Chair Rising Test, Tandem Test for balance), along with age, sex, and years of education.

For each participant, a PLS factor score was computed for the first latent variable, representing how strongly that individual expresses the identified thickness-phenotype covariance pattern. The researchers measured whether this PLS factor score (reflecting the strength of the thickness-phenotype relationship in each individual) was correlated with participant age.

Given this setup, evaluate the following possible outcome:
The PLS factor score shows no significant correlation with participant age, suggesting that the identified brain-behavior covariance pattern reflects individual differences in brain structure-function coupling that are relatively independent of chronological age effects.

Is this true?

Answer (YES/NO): NO